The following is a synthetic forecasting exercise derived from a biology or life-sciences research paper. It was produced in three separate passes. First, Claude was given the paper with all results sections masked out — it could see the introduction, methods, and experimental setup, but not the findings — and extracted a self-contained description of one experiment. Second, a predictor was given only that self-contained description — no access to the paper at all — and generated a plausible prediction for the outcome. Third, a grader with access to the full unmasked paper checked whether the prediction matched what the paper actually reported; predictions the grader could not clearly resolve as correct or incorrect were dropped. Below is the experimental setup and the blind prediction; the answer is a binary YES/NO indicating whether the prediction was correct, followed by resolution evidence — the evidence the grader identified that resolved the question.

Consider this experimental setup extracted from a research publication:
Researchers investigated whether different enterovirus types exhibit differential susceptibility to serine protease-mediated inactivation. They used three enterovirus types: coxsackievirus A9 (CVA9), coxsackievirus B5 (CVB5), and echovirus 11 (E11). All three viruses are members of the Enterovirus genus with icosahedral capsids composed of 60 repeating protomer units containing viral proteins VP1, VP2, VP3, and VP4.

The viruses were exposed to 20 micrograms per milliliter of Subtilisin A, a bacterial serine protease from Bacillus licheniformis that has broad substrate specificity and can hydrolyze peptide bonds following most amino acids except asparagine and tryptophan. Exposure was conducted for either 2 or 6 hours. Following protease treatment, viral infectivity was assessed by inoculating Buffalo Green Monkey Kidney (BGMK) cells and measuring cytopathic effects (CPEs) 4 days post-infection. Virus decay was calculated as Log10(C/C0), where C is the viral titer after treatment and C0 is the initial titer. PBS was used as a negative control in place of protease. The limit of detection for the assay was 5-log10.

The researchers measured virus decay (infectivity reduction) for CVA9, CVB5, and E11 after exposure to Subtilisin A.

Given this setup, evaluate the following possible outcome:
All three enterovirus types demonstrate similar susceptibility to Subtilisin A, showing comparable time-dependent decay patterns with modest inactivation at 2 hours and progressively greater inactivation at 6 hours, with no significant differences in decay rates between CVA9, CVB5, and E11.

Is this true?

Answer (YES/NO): NO